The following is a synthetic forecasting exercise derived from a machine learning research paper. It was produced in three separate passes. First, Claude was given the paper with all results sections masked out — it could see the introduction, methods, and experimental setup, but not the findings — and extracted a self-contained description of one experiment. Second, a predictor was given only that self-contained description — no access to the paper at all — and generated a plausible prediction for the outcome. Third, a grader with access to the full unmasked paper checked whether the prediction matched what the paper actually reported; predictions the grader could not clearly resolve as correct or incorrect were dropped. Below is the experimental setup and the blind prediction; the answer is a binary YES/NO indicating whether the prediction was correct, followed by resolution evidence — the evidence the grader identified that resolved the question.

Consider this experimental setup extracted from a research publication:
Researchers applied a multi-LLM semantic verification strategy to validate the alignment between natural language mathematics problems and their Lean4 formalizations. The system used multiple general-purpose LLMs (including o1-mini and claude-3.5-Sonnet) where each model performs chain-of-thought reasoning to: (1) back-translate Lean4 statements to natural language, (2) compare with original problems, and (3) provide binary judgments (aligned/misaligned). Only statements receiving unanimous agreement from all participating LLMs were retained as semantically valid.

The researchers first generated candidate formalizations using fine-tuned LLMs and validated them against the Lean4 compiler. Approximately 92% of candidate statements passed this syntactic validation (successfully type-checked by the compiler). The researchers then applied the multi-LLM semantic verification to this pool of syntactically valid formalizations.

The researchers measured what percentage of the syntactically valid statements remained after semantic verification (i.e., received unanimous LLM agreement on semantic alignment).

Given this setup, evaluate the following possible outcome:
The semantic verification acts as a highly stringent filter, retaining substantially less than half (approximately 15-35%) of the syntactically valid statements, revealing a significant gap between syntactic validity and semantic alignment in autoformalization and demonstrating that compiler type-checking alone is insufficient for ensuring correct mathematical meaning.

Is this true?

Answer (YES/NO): NO